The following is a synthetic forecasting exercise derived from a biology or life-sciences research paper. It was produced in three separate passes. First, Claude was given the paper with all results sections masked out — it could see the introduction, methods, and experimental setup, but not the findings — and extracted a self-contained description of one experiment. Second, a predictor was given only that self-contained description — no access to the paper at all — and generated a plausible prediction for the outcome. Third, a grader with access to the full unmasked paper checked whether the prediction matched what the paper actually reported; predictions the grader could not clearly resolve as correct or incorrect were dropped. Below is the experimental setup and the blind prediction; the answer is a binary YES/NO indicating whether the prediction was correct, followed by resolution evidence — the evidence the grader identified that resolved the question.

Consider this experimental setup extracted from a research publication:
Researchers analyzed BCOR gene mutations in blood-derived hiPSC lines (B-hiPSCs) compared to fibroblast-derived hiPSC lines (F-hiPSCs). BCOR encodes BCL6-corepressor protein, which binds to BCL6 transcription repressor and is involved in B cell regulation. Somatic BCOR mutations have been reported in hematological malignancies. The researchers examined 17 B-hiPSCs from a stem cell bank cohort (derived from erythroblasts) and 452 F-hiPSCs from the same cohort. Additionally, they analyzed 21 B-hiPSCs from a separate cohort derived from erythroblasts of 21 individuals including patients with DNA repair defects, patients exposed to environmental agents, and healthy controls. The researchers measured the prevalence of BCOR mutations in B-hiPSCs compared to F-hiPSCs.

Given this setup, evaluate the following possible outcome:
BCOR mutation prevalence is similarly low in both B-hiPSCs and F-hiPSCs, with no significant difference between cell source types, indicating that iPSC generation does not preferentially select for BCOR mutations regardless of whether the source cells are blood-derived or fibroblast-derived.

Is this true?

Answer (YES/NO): NO